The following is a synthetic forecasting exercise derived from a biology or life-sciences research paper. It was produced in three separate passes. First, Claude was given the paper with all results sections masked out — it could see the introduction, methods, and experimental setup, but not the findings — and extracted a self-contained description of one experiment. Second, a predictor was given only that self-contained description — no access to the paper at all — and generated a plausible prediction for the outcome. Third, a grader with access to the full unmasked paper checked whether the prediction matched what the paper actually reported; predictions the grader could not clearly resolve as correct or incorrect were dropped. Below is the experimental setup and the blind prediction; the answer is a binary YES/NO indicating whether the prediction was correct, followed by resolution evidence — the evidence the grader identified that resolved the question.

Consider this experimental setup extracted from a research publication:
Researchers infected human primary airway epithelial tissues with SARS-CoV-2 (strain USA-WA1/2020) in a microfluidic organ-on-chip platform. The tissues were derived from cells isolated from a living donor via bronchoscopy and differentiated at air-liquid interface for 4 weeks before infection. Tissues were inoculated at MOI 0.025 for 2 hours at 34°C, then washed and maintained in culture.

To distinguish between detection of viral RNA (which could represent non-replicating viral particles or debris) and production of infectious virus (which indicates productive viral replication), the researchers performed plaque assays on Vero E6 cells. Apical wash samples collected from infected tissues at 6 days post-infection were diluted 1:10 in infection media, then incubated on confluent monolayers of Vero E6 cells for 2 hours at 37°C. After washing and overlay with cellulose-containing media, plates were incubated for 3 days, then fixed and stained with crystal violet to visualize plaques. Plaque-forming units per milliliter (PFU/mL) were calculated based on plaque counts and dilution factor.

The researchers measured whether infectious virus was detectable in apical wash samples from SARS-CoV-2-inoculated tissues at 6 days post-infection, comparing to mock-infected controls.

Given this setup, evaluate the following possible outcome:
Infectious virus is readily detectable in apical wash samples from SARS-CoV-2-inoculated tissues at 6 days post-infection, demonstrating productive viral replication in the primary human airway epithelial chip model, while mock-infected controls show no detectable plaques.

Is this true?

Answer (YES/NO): YES